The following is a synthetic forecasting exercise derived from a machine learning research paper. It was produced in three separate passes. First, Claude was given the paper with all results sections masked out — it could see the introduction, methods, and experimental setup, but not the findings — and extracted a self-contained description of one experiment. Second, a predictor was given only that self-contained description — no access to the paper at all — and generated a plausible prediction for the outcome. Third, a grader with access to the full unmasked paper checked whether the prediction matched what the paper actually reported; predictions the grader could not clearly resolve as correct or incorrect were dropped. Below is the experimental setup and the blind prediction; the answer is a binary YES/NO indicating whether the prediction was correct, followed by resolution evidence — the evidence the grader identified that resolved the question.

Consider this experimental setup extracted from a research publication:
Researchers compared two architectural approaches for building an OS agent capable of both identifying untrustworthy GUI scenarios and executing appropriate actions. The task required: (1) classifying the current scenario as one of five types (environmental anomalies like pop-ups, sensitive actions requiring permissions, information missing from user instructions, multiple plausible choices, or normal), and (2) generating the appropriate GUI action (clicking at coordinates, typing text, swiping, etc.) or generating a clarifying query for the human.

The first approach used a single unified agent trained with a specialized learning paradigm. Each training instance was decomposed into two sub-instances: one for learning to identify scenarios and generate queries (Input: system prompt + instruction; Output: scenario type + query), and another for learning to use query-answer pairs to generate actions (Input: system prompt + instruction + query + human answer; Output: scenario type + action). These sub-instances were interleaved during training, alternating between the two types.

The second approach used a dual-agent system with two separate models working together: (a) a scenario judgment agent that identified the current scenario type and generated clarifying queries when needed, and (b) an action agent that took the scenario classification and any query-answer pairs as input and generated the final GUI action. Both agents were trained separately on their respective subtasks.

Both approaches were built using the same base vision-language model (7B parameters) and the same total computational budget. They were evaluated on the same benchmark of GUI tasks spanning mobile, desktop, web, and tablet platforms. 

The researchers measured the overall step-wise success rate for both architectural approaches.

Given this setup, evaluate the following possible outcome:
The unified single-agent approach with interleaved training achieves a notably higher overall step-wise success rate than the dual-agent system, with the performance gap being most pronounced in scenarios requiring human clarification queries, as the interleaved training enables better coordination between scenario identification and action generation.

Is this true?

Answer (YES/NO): NO